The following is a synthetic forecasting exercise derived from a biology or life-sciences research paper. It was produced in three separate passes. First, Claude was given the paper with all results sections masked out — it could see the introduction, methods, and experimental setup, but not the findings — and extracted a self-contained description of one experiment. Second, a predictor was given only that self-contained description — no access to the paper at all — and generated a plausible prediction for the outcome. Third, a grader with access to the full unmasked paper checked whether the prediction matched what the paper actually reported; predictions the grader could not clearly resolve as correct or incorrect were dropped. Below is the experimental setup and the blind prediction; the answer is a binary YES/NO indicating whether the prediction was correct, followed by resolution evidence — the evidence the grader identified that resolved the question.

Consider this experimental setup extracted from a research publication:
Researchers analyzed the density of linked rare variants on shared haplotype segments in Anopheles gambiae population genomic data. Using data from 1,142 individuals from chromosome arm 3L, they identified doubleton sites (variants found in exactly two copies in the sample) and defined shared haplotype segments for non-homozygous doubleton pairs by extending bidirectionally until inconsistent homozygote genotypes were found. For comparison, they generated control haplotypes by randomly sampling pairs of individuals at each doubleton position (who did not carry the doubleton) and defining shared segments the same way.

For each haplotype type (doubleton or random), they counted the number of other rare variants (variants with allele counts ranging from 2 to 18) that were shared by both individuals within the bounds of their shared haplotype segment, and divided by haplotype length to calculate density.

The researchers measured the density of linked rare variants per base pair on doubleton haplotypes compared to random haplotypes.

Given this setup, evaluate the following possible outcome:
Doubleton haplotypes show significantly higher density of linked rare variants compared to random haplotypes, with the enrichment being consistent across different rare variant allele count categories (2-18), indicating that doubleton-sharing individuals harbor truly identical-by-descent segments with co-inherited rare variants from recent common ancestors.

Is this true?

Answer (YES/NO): NO